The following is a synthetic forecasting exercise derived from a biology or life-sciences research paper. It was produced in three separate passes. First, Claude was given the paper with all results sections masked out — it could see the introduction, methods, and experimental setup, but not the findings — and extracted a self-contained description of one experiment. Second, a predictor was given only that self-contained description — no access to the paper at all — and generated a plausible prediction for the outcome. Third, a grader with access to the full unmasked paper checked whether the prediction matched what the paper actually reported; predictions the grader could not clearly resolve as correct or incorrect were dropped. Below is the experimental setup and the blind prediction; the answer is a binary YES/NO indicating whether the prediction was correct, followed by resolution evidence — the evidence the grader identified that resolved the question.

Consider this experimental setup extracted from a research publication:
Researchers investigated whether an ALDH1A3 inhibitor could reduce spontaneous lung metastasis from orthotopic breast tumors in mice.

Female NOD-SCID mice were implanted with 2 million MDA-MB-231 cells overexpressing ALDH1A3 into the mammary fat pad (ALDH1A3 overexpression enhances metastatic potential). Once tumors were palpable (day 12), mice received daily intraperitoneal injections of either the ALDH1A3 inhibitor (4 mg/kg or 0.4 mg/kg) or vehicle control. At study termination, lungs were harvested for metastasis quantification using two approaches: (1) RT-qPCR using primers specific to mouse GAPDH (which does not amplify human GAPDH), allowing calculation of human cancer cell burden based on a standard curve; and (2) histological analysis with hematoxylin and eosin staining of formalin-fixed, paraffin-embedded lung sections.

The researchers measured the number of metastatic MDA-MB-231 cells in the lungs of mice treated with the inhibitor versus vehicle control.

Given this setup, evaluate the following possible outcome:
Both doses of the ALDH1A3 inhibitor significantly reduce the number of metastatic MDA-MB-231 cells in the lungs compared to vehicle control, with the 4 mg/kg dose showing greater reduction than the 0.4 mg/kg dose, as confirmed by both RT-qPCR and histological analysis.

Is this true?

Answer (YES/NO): NO